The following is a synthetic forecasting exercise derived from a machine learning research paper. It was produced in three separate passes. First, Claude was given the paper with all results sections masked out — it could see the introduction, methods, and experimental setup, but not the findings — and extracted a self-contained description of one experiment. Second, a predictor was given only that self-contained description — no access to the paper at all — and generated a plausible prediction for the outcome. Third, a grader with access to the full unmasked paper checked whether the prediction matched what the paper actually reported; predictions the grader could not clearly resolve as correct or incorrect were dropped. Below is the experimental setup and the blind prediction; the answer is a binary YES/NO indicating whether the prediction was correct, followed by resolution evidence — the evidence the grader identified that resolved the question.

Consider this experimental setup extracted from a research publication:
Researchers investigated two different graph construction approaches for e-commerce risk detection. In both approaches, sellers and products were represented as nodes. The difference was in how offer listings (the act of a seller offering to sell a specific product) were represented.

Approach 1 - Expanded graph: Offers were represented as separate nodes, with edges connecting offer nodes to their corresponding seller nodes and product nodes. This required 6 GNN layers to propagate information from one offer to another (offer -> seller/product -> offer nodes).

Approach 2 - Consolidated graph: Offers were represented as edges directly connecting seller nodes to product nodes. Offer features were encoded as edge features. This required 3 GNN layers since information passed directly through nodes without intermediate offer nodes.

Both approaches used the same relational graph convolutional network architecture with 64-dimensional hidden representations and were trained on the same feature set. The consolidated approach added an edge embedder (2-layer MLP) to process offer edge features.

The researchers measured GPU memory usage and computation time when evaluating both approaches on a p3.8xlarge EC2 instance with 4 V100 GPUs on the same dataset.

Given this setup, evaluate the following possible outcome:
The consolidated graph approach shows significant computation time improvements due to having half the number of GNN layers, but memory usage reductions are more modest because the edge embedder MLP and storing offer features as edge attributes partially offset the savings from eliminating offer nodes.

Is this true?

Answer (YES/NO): NO